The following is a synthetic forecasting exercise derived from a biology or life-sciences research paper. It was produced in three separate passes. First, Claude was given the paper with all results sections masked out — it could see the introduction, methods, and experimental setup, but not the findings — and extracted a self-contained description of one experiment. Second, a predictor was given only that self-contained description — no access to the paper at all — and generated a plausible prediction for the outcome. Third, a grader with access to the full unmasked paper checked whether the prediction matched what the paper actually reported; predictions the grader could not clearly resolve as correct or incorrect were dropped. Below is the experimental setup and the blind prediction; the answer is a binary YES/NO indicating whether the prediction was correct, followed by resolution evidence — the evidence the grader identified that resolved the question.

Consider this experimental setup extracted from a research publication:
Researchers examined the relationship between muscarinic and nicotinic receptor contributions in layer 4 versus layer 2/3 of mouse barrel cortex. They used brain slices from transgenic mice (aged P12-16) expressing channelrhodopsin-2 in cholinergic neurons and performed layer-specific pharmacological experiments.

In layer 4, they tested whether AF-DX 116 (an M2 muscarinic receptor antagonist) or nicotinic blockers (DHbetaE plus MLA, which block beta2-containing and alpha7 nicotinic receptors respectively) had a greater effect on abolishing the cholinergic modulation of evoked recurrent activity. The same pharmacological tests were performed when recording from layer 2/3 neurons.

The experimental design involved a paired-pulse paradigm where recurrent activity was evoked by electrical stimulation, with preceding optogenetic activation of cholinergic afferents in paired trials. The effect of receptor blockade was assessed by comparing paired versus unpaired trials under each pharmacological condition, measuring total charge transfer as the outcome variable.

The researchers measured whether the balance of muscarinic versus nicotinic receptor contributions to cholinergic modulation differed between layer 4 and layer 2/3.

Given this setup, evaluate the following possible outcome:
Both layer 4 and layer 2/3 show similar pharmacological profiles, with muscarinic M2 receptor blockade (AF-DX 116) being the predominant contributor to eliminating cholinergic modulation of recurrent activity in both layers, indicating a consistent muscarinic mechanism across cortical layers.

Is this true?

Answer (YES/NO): NO